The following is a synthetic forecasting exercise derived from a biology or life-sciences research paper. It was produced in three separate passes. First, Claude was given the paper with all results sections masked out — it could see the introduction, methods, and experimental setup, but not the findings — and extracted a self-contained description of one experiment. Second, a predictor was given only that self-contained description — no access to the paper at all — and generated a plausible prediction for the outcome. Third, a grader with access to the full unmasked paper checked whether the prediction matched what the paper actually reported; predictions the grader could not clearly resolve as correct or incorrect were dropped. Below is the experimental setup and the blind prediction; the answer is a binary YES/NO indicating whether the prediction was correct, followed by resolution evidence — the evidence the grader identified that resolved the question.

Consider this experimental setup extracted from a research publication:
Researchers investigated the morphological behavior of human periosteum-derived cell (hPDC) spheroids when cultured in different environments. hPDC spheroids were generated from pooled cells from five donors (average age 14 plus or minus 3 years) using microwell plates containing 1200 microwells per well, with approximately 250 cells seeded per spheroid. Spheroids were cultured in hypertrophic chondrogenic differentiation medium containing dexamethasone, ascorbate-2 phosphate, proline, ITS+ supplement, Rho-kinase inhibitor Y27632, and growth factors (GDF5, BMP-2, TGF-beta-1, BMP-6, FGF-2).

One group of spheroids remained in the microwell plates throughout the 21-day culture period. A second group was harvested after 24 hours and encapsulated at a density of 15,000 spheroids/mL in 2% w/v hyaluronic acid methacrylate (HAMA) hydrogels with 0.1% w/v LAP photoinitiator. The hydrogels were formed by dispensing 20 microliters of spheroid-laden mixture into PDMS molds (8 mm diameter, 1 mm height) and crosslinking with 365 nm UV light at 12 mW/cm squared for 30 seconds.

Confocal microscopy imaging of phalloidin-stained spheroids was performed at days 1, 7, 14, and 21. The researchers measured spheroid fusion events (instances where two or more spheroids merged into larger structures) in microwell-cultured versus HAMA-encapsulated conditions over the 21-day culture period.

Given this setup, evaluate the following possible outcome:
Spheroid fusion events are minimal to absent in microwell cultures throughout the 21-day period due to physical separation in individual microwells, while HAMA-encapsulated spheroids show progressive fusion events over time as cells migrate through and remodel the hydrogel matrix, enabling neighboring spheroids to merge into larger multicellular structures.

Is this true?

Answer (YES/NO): YES